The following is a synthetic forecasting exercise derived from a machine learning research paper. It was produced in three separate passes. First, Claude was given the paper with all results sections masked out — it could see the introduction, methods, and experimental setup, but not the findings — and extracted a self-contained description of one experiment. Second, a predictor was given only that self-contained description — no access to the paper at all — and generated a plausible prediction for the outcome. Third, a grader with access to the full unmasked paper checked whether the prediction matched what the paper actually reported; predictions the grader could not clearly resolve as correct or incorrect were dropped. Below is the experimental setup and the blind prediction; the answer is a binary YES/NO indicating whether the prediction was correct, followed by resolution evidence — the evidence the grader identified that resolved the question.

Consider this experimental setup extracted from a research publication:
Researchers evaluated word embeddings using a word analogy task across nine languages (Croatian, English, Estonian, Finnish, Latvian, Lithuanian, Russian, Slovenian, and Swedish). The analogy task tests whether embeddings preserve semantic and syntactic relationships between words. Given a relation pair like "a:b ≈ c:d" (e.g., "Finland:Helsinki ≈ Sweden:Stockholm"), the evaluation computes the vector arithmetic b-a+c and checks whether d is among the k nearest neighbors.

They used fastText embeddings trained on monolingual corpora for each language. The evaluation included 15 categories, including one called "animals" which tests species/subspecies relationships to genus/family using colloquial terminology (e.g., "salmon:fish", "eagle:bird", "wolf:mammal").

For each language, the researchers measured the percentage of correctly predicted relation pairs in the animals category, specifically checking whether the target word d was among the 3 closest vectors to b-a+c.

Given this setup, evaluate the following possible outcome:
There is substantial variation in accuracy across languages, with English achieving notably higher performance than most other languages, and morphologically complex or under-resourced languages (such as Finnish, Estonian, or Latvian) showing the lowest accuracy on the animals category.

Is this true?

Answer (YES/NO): NO